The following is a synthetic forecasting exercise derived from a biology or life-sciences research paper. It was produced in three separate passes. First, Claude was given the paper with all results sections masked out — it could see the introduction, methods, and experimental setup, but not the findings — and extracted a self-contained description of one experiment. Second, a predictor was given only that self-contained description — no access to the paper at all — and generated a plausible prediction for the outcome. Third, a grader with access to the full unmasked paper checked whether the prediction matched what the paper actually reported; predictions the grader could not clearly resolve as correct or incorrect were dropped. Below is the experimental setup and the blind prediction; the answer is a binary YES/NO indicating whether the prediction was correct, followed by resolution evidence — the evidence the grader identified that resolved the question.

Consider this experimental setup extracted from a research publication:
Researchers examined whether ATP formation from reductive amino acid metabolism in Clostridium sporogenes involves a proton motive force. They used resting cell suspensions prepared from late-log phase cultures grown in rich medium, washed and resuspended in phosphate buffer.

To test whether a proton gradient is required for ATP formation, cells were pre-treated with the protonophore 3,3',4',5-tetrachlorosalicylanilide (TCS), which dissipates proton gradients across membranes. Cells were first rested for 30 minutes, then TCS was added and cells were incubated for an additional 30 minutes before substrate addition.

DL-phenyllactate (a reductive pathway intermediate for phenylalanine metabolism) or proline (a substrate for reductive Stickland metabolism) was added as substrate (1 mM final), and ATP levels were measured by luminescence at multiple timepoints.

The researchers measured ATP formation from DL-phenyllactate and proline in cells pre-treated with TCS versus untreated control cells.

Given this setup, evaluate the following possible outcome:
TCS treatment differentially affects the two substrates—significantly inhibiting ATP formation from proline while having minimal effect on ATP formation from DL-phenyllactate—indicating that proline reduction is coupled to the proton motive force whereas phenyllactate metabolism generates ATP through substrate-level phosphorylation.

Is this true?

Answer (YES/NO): NO